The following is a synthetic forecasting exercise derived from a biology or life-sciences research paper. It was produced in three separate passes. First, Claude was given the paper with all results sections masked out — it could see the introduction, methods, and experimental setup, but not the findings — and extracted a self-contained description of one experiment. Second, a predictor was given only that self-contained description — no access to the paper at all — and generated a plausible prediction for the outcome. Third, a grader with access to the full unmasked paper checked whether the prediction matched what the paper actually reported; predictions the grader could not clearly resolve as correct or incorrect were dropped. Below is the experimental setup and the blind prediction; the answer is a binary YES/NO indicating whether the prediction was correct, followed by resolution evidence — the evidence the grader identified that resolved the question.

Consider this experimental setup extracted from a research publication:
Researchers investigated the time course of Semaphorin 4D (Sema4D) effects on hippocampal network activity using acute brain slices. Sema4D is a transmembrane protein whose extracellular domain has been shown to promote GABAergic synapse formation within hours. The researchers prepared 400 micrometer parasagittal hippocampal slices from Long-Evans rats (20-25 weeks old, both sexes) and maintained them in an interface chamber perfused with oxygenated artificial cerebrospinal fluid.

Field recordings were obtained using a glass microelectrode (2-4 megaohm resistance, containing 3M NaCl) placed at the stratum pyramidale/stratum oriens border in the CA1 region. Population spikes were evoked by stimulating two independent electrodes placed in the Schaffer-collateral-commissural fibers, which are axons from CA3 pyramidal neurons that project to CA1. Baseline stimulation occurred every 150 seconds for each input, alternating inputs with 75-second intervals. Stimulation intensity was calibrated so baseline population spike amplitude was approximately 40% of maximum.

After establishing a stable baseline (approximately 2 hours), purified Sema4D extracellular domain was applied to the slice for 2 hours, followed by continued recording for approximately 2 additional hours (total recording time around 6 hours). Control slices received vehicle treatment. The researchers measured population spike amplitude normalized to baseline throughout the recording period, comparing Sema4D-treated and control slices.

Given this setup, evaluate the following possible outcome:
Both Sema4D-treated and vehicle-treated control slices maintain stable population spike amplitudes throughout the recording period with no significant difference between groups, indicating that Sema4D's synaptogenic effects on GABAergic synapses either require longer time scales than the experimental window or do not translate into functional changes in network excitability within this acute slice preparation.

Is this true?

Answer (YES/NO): NO